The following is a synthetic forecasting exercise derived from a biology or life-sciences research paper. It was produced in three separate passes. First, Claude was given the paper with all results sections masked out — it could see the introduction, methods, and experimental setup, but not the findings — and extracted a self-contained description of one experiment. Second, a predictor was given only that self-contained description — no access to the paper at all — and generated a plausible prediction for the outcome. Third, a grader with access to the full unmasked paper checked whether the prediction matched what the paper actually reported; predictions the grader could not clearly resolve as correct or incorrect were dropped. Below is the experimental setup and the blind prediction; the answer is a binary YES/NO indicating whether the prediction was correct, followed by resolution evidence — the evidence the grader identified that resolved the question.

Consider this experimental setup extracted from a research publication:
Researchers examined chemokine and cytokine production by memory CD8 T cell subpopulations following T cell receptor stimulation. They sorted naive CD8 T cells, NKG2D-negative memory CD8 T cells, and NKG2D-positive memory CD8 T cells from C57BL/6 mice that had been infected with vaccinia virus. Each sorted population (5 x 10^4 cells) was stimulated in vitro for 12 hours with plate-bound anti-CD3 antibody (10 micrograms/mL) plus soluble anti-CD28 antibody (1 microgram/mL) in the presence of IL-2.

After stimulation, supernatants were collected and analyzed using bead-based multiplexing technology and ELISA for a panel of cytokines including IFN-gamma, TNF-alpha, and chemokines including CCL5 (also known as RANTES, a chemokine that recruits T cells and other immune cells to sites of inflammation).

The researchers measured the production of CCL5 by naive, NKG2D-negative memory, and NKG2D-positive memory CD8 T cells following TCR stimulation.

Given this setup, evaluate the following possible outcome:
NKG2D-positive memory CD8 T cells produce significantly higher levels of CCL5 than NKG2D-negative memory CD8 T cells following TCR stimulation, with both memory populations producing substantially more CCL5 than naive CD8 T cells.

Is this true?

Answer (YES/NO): YES